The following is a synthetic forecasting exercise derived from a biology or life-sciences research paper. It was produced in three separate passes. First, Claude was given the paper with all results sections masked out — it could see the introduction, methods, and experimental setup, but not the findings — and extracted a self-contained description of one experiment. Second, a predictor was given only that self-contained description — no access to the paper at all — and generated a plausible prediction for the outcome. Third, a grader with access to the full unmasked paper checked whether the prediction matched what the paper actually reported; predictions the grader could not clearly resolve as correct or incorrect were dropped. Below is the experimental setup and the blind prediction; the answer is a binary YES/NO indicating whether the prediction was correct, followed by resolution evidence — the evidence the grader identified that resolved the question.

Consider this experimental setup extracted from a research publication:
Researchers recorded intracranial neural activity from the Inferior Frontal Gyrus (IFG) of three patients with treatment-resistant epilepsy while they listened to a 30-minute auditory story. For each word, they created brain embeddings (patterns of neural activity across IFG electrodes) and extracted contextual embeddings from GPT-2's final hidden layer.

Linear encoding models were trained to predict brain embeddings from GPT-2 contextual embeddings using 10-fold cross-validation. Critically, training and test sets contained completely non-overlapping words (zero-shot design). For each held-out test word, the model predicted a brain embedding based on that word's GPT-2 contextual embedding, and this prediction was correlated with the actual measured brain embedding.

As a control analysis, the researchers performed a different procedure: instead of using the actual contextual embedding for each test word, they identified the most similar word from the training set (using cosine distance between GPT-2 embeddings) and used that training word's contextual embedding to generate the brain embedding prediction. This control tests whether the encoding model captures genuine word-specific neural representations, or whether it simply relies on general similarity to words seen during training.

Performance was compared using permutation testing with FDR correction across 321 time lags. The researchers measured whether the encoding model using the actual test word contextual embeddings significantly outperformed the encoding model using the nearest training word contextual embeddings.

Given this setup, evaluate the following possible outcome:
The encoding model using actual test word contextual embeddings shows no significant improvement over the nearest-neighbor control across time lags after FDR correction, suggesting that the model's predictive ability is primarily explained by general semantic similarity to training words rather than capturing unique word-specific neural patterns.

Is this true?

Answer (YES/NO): NO